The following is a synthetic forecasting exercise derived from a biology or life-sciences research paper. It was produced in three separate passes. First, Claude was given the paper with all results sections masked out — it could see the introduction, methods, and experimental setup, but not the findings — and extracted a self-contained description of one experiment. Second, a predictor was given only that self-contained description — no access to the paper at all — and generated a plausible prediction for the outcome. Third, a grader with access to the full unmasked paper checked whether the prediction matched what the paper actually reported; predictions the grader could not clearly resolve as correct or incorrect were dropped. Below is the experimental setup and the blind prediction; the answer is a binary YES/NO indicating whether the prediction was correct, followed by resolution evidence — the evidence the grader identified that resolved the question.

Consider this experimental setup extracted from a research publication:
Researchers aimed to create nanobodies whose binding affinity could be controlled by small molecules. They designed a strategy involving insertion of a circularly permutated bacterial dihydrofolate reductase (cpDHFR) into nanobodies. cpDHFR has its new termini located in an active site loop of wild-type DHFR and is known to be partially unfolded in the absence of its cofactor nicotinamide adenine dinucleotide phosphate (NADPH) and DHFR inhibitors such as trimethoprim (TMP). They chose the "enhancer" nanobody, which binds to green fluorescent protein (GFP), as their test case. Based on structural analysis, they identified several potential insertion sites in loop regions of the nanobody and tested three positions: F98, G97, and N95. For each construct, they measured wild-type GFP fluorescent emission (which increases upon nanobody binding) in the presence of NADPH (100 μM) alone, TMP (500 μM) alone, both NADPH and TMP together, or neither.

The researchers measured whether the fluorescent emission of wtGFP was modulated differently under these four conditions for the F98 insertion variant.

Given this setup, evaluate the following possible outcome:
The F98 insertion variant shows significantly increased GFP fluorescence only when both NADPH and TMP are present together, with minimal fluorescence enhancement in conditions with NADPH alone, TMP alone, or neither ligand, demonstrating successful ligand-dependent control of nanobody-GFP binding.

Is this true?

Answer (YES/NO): NO